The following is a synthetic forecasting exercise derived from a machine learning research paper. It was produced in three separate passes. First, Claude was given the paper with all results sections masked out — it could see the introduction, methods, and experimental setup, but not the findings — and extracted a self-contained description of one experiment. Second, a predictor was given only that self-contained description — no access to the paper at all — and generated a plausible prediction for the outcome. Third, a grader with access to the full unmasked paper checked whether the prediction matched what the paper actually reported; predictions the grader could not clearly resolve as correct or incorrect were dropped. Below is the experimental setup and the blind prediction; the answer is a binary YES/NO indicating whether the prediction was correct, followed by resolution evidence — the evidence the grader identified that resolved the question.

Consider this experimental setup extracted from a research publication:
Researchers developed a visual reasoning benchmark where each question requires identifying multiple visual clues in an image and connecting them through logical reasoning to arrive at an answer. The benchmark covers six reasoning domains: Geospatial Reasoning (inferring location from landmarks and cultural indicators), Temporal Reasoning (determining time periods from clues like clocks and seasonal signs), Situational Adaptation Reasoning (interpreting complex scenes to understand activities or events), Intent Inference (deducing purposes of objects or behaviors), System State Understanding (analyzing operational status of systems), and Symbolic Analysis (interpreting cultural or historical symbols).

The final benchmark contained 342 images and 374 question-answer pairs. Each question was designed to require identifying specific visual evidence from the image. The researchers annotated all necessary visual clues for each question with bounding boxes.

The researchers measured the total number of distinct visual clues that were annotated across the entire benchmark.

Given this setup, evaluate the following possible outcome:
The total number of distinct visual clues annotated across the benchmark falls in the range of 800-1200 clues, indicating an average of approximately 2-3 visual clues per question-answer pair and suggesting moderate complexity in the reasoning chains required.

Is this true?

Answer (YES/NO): NO